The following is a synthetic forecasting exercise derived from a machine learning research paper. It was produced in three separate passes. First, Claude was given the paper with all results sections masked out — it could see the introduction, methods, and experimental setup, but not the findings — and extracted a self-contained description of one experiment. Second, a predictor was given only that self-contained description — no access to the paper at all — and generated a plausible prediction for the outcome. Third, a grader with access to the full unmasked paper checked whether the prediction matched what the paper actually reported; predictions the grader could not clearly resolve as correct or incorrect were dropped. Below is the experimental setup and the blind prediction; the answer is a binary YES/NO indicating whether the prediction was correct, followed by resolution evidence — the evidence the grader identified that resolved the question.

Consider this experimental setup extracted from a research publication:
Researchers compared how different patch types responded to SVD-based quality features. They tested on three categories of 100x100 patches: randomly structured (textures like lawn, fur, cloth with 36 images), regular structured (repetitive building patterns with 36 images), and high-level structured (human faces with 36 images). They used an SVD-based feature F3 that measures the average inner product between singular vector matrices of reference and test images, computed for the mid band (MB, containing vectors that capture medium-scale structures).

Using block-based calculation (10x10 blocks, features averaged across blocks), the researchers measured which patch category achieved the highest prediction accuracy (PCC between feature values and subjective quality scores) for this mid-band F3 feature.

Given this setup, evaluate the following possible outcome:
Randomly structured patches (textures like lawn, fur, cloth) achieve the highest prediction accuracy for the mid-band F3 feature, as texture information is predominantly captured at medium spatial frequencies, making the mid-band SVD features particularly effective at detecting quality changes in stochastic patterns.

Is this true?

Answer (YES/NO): NO